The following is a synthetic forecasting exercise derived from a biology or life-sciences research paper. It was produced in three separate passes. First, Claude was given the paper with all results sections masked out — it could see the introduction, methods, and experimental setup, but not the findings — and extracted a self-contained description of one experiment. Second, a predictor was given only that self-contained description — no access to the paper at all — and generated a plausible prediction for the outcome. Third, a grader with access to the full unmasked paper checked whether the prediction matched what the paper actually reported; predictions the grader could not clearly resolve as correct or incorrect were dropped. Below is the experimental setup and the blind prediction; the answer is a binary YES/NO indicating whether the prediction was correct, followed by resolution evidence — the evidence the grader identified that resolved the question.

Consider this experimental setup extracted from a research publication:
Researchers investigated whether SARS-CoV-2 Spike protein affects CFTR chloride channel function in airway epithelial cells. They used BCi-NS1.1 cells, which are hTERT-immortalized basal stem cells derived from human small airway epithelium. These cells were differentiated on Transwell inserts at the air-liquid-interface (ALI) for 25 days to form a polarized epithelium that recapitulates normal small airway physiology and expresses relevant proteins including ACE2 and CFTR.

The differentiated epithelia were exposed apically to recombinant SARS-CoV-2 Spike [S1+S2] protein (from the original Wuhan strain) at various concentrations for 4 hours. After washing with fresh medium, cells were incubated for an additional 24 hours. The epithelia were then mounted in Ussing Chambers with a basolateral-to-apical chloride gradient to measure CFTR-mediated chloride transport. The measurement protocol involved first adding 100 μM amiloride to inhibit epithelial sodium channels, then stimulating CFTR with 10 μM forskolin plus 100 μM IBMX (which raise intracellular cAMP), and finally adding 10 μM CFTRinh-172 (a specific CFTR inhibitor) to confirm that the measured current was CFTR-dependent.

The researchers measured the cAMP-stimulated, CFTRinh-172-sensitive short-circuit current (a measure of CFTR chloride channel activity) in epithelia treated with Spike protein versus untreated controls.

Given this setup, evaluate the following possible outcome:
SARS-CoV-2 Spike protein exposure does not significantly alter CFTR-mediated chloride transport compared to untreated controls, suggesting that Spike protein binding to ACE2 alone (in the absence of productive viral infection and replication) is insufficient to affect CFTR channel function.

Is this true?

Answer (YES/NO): NO